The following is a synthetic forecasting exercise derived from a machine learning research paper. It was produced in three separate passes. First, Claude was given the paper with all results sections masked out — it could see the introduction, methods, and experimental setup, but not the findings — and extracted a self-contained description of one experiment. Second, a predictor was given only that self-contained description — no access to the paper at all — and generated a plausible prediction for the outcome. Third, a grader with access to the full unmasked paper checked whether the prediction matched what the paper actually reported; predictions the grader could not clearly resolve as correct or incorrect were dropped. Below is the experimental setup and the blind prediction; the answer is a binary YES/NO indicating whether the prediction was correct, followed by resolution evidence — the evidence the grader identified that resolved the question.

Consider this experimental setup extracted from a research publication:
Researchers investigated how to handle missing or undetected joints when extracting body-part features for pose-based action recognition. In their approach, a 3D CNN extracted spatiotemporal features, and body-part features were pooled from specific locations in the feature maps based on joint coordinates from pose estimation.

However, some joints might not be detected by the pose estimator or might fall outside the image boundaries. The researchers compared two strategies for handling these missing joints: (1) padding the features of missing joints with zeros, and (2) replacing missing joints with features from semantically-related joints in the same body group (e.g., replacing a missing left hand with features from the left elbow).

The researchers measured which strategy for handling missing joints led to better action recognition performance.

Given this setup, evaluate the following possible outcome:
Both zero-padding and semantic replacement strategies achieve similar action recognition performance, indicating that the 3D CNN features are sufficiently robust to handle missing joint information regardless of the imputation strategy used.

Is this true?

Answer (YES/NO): YES